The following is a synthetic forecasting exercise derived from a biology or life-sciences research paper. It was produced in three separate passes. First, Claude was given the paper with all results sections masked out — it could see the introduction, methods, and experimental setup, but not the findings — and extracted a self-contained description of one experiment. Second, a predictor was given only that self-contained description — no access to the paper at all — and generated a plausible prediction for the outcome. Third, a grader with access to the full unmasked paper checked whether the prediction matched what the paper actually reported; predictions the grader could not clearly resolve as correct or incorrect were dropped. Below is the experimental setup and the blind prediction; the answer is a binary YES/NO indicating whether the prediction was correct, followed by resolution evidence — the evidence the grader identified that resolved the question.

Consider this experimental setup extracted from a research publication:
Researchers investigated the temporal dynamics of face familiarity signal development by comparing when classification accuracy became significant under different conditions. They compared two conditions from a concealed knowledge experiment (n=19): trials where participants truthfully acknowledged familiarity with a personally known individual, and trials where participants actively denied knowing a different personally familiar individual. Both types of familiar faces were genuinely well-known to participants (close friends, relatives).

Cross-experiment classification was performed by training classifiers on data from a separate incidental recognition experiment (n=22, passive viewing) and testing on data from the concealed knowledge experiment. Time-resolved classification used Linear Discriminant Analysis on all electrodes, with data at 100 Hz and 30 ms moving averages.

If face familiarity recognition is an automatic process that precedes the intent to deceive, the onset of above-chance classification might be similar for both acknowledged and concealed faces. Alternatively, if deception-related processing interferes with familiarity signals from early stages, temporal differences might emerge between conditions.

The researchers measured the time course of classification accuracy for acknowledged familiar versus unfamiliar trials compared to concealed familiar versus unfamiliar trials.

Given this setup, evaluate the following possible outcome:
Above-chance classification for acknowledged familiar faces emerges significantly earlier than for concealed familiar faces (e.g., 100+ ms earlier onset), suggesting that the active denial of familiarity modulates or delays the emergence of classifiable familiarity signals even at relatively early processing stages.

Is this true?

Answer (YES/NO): NO